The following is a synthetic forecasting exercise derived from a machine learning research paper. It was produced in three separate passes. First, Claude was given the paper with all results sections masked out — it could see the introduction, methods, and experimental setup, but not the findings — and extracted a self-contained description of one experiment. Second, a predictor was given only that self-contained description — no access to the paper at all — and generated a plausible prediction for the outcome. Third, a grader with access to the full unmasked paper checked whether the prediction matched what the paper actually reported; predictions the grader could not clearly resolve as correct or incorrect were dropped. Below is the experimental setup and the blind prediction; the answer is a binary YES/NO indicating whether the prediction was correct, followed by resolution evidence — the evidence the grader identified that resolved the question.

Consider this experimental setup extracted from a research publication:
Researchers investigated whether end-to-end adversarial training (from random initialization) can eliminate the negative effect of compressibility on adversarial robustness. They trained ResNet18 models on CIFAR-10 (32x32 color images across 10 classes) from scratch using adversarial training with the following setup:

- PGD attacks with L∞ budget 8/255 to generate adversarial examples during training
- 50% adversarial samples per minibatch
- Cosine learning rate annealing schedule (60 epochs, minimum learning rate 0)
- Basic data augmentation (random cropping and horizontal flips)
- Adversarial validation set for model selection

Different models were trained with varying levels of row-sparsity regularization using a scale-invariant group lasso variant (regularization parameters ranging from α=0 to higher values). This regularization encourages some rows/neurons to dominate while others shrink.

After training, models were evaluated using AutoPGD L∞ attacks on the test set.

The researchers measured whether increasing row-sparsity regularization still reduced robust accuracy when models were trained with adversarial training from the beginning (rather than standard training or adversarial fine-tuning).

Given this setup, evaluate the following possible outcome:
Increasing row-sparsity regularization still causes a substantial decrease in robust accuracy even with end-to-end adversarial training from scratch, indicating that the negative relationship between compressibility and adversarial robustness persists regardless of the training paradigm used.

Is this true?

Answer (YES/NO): YES